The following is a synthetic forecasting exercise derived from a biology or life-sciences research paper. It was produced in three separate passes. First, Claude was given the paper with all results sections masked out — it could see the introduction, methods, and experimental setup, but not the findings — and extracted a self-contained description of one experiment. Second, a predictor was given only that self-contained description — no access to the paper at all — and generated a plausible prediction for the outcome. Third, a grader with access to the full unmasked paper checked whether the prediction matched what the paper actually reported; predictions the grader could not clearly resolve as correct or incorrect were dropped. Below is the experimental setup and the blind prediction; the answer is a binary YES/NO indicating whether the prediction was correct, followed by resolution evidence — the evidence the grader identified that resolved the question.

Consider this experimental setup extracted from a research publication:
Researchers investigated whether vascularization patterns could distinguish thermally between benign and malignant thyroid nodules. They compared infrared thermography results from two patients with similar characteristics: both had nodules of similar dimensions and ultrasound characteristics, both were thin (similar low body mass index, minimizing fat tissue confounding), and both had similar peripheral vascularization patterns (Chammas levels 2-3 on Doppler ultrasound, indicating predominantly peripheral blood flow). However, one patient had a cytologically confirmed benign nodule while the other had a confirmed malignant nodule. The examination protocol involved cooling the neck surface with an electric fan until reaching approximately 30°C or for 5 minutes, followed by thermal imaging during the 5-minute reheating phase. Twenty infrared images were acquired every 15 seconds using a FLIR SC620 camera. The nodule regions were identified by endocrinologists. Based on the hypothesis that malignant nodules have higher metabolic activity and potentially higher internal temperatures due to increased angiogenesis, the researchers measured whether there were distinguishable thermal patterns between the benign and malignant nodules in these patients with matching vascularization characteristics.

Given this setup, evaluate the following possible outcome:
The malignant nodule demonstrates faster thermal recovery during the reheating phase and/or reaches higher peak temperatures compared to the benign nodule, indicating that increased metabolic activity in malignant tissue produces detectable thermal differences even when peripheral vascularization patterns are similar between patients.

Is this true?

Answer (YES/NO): NO